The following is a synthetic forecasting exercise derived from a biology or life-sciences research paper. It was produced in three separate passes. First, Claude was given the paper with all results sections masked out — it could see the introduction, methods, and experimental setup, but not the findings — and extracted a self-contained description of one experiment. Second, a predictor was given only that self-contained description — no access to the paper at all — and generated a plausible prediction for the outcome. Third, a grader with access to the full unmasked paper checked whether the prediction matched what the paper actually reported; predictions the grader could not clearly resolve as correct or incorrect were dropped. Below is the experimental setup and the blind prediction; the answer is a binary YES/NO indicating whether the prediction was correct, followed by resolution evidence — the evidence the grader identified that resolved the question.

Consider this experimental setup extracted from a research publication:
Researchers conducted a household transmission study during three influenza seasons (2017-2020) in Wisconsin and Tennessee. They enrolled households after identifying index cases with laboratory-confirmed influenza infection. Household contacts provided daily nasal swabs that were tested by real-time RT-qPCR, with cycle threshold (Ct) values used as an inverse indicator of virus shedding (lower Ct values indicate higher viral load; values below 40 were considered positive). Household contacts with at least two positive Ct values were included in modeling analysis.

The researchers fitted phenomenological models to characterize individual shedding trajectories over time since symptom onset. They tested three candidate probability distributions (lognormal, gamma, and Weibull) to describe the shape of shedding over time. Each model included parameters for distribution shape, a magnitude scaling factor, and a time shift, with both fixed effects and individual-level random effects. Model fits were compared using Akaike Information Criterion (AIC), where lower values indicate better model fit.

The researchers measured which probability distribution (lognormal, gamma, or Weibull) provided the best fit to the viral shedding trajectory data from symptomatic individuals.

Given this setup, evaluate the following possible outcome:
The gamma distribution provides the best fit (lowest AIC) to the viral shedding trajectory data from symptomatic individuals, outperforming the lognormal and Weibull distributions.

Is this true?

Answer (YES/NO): NO